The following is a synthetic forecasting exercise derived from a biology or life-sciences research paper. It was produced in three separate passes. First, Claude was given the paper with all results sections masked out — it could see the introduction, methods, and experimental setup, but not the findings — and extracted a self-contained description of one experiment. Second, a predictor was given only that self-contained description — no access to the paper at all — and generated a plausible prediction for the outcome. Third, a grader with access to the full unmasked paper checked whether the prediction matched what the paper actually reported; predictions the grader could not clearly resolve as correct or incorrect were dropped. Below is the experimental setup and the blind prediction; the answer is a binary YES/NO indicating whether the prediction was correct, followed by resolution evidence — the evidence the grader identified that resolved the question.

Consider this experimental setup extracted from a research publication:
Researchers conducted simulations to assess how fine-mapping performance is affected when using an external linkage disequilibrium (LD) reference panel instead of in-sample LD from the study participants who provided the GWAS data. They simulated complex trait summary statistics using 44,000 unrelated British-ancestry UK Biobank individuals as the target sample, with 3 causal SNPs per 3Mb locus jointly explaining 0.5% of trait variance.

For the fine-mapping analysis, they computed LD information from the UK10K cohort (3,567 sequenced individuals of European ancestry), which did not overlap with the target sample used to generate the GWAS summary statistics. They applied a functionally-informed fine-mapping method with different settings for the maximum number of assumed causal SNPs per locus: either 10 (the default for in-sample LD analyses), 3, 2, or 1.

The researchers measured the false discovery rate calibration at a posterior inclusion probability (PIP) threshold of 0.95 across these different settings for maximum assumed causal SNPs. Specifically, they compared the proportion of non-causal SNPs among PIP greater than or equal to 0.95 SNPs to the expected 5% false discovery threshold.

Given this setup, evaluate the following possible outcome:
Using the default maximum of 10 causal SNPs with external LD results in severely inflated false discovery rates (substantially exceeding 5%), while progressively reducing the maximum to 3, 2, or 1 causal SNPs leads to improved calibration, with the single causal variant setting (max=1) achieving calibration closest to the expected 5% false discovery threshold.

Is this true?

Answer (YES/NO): NO